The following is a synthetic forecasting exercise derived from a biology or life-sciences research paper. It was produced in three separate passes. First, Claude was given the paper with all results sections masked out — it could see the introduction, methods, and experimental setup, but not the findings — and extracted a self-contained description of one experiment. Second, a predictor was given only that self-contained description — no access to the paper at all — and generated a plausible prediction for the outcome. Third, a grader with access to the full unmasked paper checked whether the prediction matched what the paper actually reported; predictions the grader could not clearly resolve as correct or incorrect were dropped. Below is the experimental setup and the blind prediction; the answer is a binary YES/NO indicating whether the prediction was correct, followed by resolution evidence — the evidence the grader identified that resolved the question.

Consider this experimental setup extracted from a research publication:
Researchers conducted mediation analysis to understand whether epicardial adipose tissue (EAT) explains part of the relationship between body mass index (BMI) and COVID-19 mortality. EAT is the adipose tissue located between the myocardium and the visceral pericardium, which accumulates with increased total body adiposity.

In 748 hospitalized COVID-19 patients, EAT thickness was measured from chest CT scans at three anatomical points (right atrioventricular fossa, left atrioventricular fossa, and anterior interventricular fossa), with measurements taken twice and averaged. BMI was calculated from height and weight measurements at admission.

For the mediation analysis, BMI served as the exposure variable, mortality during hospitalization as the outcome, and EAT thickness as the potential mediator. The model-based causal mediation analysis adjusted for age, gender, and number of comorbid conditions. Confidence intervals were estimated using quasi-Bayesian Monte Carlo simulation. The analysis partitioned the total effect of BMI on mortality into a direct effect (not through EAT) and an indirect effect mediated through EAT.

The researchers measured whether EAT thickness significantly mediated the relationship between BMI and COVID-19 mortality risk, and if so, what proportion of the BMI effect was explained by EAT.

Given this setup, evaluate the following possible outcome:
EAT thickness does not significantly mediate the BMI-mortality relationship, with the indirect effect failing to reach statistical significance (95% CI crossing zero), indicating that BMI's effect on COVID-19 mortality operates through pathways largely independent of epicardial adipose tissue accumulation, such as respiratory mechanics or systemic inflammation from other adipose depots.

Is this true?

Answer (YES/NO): NO